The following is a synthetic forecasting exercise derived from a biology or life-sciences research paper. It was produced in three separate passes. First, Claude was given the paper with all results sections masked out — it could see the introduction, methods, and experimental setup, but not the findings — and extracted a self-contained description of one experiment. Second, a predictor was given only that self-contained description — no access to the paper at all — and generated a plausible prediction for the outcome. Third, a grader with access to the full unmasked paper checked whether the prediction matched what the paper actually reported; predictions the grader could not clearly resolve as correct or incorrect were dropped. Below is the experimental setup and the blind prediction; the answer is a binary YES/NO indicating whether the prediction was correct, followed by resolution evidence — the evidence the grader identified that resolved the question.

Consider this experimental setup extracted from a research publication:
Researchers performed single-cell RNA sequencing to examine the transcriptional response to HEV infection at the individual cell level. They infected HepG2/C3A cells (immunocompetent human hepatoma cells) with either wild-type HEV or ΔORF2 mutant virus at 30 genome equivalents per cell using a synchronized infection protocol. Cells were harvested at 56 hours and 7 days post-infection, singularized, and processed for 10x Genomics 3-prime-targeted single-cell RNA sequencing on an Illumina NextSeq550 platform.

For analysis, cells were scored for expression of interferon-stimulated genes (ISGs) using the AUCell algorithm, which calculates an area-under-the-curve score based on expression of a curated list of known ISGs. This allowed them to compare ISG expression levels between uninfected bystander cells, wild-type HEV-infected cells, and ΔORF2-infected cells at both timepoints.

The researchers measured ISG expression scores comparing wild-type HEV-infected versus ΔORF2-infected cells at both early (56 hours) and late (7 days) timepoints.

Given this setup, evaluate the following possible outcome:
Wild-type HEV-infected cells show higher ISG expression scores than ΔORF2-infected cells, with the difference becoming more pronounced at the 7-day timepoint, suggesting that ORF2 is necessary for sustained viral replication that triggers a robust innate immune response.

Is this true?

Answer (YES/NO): NO